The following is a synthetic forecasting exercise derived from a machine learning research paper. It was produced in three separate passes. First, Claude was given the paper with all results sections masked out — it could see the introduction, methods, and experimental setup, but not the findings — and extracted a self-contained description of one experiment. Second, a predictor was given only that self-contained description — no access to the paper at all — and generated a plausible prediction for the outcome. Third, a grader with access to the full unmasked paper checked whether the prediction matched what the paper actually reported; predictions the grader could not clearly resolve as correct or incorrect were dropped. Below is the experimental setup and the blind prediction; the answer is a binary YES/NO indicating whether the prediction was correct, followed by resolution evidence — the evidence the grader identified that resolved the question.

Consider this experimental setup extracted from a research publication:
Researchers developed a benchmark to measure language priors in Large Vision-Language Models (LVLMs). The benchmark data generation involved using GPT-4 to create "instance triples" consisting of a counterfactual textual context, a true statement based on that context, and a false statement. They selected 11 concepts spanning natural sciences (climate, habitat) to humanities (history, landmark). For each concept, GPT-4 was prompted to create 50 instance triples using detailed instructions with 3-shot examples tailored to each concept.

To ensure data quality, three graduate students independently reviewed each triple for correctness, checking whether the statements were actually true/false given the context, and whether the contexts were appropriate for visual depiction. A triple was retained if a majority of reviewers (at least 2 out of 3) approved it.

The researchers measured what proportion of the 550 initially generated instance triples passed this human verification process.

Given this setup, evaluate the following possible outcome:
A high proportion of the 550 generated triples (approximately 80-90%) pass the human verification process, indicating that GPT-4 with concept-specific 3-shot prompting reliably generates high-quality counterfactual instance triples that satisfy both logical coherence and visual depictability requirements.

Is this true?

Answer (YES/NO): NO